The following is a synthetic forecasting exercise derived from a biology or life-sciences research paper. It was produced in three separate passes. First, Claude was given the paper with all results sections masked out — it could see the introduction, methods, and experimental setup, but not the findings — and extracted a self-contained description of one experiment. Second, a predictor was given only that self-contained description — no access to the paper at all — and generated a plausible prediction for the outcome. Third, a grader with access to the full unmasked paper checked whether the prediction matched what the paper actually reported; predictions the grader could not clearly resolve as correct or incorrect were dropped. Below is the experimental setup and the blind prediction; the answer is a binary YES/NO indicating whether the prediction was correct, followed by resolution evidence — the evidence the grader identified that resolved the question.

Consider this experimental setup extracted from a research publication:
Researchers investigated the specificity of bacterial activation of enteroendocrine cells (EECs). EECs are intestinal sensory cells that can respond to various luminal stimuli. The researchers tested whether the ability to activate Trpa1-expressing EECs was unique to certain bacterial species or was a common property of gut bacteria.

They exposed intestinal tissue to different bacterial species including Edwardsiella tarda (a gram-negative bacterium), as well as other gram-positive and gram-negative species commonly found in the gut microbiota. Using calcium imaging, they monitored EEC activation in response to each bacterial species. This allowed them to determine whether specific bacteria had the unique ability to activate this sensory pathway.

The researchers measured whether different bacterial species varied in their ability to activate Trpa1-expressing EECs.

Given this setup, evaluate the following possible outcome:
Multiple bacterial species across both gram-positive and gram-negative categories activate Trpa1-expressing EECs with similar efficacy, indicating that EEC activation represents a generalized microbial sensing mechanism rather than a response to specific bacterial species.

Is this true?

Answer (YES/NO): NO